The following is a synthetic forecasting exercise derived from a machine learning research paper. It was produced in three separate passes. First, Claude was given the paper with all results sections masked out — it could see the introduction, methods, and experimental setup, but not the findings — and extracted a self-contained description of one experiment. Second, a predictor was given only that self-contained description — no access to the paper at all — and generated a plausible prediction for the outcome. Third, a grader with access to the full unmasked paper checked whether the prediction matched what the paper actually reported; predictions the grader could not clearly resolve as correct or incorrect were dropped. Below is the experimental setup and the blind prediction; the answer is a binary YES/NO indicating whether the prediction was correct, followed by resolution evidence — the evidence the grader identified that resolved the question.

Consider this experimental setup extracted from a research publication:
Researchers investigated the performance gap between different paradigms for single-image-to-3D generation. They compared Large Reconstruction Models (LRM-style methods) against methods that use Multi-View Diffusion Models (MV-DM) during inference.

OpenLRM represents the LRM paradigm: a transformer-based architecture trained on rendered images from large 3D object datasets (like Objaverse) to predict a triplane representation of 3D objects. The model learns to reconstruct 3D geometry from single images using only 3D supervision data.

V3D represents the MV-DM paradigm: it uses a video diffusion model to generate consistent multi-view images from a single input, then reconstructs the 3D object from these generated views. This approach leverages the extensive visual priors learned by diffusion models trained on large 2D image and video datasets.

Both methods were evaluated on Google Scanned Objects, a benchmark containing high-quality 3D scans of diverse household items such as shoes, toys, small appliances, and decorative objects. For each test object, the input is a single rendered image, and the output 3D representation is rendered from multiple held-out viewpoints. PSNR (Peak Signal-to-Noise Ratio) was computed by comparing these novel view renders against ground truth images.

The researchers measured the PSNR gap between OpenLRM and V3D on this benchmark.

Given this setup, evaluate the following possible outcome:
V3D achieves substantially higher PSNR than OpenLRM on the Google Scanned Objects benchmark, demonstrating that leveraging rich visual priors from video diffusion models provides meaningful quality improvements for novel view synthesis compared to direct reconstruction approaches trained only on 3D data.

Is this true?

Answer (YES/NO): YES